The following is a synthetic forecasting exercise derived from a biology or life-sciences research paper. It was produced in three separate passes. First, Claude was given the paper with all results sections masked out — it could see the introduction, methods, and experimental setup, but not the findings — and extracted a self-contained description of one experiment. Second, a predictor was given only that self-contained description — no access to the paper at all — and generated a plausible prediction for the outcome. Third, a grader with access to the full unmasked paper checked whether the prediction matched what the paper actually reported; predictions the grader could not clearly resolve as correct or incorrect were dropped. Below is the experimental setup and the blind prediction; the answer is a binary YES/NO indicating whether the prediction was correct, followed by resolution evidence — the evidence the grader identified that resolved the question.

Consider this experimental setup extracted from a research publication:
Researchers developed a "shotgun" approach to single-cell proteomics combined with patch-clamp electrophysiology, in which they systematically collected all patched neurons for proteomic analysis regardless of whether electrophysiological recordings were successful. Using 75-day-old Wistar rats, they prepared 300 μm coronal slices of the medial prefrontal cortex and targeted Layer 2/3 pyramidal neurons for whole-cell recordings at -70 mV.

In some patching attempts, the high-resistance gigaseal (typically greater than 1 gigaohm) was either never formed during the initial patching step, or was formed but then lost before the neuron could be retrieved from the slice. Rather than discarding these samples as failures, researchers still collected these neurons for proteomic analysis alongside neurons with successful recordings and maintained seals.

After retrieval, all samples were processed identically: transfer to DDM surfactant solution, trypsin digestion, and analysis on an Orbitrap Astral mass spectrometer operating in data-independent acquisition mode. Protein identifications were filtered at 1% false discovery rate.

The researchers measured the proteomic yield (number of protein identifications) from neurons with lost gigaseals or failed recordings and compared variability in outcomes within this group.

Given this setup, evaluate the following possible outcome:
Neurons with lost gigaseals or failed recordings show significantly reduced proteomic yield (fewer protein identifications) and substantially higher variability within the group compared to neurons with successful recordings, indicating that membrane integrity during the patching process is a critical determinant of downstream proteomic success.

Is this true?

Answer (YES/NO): NO